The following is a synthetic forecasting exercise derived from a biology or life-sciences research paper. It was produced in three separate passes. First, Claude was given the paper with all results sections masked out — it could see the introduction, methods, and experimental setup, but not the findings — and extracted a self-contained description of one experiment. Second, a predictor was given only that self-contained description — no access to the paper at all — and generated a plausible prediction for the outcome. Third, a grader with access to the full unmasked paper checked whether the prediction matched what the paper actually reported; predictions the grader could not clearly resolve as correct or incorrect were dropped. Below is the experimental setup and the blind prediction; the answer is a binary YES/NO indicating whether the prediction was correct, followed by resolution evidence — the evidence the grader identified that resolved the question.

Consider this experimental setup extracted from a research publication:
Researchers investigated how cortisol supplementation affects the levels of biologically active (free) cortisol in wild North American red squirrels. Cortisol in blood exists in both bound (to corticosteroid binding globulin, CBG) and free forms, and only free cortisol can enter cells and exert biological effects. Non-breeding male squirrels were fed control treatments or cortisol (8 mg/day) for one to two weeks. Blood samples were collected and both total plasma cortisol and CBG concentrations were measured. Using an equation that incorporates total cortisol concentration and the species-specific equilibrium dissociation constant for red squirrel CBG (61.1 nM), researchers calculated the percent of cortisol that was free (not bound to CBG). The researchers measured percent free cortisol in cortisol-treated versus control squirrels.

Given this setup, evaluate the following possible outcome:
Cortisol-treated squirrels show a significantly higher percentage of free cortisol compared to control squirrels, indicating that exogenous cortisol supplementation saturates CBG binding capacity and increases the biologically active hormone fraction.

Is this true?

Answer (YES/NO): NO